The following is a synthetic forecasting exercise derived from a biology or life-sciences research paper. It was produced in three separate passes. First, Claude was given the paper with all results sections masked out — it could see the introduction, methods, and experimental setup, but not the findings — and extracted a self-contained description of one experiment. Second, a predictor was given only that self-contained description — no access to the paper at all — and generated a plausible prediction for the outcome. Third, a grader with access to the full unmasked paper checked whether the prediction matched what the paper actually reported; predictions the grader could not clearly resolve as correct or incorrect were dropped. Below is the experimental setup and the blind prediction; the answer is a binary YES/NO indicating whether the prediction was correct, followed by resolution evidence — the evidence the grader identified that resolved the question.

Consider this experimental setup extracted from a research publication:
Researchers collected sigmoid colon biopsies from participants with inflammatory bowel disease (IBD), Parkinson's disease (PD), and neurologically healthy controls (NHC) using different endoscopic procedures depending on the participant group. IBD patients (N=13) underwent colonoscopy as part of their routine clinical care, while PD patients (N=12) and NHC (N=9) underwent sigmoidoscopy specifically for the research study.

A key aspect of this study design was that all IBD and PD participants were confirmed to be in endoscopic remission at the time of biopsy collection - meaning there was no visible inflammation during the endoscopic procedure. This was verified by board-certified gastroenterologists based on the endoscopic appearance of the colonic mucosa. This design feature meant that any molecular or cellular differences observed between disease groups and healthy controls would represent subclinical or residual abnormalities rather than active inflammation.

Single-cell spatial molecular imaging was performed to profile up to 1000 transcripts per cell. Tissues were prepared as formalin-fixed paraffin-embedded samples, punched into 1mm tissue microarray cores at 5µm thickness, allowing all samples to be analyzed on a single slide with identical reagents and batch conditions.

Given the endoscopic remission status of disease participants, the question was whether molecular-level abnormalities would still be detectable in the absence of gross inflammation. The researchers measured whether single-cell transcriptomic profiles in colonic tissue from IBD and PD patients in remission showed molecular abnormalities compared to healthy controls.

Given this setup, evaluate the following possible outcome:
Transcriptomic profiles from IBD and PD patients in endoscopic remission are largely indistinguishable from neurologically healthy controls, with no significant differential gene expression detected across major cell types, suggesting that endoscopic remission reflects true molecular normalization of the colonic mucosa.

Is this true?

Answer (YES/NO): NO